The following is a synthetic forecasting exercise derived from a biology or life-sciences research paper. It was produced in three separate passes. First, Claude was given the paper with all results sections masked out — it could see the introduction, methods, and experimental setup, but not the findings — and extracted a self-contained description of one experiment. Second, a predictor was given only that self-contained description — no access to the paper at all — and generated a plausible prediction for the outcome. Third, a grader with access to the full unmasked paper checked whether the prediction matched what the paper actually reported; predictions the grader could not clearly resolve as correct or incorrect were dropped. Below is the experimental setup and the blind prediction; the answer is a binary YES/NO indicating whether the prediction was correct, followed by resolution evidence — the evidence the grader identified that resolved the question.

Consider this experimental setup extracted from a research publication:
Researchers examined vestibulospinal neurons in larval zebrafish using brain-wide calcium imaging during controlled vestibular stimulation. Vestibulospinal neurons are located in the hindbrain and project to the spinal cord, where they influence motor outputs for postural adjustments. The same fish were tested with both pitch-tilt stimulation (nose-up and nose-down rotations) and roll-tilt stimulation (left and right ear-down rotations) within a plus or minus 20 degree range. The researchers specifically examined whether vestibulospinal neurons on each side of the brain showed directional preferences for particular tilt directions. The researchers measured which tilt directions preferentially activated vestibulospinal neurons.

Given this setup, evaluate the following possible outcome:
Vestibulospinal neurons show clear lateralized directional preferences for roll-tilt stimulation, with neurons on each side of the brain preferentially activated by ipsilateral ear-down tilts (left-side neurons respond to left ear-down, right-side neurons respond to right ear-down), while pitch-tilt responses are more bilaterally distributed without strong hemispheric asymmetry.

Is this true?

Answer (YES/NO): YES